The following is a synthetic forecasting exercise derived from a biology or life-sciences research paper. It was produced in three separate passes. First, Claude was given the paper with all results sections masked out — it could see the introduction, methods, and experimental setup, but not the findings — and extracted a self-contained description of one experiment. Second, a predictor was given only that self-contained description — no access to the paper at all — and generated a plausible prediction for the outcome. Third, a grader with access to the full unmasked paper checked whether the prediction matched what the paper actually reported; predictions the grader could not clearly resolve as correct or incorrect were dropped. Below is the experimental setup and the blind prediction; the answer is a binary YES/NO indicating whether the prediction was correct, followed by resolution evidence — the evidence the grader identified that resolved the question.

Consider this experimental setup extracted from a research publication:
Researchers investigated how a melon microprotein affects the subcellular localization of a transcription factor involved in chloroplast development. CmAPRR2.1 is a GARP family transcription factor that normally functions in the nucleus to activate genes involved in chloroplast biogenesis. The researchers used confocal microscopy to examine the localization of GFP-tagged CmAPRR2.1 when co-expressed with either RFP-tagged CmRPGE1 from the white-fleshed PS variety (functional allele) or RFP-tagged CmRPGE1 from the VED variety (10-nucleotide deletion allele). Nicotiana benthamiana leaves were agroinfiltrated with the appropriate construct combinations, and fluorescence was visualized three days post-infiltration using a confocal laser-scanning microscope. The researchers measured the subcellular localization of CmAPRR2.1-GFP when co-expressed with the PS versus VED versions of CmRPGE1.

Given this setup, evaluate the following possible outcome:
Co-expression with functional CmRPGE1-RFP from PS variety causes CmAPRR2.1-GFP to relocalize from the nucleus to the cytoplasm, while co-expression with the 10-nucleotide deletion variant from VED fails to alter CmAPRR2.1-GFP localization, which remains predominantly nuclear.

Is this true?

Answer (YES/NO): NO